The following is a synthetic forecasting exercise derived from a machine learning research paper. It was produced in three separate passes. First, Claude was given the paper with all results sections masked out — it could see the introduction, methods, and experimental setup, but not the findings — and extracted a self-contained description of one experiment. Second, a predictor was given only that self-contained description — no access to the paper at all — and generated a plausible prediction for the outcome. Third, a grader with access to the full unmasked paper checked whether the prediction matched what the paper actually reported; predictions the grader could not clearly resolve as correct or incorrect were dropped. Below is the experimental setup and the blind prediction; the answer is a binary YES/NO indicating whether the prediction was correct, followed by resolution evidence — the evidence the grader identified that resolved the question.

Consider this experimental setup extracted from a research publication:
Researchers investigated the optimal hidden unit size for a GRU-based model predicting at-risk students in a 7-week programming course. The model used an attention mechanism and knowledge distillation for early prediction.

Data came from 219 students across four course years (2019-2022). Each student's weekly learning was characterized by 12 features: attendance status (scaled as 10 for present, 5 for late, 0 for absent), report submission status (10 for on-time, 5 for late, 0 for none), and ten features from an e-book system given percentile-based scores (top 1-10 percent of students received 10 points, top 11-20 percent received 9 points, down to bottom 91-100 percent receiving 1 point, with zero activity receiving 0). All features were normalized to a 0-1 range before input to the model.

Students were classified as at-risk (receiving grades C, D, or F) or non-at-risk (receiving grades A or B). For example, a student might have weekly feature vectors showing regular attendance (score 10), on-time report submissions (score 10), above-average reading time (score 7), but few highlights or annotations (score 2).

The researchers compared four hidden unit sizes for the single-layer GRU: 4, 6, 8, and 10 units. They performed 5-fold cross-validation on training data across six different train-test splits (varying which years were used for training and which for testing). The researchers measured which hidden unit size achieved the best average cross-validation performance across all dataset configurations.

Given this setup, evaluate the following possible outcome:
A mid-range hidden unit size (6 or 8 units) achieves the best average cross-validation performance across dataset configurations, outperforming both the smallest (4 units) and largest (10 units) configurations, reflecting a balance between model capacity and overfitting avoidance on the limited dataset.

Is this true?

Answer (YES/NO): NO